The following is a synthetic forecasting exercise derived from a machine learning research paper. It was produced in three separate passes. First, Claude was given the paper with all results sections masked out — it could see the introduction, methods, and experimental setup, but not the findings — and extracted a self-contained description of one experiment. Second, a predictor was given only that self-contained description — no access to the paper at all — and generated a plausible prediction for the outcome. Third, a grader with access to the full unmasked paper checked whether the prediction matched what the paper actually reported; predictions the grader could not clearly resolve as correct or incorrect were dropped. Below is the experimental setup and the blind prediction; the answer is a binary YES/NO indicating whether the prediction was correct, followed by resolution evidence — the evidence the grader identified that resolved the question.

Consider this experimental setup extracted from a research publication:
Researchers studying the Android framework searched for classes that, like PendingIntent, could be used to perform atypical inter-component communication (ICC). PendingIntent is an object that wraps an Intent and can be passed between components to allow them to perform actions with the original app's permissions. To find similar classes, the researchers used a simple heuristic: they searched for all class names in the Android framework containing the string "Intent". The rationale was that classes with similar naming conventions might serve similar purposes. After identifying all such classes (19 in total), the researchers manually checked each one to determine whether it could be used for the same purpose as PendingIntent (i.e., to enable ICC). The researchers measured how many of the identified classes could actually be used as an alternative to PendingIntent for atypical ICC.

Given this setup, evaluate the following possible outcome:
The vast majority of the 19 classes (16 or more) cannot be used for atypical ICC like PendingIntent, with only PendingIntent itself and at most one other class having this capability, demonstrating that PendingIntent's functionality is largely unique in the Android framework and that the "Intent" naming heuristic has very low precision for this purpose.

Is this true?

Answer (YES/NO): YES